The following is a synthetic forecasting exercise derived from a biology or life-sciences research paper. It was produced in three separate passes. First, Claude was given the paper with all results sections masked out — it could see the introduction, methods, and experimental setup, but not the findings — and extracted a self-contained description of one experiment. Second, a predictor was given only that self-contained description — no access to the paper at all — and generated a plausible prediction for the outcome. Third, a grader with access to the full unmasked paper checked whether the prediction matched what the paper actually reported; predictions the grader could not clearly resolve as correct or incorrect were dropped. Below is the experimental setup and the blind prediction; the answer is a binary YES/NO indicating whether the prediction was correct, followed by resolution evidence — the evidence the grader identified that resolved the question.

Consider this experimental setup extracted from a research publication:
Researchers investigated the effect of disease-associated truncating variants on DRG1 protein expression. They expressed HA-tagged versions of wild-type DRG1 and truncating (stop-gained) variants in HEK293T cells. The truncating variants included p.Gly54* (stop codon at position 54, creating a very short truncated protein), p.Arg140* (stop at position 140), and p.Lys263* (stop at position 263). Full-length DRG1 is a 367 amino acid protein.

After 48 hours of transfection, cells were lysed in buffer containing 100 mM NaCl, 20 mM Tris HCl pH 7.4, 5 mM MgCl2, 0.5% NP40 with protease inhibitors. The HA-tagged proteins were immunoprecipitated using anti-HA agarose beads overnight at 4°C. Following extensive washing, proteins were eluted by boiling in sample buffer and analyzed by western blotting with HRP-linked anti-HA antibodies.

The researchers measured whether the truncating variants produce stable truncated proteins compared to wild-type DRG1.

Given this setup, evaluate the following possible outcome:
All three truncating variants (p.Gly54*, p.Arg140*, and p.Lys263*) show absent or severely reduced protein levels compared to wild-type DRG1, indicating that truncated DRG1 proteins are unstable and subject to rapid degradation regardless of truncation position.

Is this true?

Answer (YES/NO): NO